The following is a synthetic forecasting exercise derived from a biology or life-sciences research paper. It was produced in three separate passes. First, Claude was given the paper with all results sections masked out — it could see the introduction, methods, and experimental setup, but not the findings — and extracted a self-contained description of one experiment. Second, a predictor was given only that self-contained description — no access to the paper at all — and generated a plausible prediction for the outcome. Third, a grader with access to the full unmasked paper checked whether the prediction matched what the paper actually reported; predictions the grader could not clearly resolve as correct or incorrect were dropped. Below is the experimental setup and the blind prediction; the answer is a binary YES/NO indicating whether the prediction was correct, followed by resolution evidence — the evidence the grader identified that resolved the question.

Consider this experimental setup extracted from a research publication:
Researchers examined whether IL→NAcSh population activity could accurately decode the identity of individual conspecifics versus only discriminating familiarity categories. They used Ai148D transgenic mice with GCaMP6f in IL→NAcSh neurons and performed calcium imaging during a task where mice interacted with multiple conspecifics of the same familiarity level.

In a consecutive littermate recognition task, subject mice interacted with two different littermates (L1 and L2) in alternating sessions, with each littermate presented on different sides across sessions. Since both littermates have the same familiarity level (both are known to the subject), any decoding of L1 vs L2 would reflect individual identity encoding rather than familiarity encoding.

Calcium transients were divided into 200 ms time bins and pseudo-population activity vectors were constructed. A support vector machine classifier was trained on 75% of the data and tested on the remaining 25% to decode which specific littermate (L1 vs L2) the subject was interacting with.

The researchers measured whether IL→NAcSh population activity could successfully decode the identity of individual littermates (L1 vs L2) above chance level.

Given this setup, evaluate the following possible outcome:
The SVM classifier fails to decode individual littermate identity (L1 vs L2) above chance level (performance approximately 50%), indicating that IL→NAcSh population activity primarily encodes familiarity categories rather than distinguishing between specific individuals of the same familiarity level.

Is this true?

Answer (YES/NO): NO